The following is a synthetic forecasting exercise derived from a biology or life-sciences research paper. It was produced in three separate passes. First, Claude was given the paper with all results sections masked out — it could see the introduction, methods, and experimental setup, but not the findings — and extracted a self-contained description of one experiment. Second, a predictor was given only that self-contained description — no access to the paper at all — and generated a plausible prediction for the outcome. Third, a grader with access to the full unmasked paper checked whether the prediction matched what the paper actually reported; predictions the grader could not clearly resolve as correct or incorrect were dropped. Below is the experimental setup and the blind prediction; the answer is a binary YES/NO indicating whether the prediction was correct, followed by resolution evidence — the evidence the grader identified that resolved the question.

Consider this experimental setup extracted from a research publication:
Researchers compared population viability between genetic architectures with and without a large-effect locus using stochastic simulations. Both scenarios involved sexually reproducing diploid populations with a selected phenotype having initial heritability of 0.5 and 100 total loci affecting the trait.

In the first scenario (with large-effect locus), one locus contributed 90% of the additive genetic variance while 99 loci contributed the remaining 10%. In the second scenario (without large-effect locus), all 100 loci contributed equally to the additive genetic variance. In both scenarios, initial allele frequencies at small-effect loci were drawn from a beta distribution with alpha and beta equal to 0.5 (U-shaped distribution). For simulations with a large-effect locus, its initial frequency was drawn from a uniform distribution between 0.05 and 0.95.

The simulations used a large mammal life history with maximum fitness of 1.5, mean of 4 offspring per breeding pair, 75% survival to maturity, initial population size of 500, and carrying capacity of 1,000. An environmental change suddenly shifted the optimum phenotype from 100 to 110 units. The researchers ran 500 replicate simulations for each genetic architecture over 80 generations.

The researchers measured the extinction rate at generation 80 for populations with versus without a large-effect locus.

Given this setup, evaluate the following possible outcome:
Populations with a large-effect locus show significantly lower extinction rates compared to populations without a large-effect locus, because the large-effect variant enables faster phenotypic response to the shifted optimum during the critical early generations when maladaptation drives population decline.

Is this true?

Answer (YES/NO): NO